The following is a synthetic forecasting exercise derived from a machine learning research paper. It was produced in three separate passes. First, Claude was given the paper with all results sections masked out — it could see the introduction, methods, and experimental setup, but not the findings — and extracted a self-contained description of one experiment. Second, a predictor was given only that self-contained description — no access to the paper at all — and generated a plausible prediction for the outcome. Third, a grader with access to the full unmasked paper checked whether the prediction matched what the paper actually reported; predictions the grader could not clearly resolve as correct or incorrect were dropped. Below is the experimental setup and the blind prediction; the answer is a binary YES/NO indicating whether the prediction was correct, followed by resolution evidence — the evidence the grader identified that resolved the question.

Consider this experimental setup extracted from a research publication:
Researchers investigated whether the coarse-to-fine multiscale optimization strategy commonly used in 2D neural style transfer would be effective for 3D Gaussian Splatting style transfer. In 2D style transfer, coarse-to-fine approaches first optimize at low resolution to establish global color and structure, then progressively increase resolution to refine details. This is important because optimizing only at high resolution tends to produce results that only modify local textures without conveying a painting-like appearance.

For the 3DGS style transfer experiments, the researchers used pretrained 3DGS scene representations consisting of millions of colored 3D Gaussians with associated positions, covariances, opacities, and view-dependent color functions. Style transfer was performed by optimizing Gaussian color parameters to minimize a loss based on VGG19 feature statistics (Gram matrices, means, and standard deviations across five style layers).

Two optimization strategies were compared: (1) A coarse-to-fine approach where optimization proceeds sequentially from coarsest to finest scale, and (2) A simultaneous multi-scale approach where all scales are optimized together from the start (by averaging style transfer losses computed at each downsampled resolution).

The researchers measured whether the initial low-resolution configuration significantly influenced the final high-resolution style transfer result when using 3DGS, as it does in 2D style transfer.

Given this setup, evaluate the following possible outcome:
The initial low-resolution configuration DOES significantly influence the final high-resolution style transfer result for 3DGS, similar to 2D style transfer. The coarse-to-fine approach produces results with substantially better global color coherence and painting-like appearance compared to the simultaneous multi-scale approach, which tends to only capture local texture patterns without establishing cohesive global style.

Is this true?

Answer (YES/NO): NO